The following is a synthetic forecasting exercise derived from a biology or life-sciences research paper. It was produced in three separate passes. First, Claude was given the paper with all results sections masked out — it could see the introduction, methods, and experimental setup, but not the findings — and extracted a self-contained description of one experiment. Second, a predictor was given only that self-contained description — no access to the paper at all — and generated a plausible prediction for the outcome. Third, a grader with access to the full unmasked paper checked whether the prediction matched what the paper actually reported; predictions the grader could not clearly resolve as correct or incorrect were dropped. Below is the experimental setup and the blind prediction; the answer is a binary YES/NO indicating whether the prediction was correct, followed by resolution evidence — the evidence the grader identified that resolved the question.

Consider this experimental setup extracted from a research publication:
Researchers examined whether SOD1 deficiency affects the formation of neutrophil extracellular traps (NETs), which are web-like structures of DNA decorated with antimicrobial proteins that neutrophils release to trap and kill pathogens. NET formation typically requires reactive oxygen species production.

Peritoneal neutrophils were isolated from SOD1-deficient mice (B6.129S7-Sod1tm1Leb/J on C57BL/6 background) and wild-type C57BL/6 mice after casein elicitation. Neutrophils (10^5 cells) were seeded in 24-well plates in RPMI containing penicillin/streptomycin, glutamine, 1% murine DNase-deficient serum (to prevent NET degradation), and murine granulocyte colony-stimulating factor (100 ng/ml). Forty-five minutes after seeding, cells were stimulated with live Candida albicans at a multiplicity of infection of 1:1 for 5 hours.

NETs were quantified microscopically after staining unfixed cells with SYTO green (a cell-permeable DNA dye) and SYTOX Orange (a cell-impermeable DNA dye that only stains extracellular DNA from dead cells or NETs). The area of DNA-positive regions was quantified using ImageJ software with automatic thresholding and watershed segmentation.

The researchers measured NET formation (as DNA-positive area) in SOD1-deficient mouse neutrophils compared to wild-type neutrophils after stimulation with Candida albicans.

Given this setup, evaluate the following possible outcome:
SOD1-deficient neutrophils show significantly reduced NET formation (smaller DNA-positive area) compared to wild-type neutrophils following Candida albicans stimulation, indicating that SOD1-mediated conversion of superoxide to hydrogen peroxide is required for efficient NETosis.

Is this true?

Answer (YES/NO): YES